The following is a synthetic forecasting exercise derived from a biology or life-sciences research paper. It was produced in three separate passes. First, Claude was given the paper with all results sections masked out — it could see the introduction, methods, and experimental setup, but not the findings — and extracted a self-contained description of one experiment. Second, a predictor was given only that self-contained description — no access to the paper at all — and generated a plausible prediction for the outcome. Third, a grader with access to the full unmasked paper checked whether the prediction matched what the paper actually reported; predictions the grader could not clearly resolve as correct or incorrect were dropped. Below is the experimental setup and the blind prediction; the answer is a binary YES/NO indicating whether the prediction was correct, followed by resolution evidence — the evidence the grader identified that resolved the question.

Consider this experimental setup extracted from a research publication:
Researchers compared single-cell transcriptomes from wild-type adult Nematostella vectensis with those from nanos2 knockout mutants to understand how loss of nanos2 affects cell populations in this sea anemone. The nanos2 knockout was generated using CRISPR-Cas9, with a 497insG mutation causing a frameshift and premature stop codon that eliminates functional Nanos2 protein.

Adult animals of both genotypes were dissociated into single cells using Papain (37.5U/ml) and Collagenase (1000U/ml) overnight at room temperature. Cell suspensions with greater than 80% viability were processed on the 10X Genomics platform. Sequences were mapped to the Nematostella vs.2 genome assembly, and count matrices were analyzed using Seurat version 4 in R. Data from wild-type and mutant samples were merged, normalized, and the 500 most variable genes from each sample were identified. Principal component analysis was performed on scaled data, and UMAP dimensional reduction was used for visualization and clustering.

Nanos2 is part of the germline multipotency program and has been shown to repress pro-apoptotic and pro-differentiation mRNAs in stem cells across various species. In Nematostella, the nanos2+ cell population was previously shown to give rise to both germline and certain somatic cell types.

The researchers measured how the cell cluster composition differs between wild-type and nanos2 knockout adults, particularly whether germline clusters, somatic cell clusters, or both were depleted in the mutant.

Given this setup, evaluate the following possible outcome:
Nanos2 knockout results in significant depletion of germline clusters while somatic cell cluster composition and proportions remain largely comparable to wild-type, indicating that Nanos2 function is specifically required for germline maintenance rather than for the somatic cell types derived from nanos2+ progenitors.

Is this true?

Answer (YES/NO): YES